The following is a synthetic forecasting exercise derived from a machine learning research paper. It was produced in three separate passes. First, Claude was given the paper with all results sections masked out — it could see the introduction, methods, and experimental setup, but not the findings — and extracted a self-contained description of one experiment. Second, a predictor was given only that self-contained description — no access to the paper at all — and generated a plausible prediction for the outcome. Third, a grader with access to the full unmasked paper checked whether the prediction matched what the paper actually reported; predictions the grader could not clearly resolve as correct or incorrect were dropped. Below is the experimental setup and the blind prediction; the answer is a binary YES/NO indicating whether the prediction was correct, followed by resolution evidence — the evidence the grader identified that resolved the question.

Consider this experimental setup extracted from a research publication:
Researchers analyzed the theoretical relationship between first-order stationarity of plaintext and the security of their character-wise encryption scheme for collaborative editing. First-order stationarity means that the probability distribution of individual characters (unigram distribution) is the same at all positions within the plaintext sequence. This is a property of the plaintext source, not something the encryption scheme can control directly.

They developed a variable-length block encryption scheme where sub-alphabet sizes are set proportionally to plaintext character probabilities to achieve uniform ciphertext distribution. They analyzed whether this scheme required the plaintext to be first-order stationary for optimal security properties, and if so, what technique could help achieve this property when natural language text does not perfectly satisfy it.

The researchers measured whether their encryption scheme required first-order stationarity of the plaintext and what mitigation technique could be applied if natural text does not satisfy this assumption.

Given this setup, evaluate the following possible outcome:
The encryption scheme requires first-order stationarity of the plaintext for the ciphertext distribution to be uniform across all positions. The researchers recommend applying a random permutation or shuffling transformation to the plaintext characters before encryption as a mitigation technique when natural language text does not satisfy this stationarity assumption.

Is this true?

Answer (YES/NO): YES